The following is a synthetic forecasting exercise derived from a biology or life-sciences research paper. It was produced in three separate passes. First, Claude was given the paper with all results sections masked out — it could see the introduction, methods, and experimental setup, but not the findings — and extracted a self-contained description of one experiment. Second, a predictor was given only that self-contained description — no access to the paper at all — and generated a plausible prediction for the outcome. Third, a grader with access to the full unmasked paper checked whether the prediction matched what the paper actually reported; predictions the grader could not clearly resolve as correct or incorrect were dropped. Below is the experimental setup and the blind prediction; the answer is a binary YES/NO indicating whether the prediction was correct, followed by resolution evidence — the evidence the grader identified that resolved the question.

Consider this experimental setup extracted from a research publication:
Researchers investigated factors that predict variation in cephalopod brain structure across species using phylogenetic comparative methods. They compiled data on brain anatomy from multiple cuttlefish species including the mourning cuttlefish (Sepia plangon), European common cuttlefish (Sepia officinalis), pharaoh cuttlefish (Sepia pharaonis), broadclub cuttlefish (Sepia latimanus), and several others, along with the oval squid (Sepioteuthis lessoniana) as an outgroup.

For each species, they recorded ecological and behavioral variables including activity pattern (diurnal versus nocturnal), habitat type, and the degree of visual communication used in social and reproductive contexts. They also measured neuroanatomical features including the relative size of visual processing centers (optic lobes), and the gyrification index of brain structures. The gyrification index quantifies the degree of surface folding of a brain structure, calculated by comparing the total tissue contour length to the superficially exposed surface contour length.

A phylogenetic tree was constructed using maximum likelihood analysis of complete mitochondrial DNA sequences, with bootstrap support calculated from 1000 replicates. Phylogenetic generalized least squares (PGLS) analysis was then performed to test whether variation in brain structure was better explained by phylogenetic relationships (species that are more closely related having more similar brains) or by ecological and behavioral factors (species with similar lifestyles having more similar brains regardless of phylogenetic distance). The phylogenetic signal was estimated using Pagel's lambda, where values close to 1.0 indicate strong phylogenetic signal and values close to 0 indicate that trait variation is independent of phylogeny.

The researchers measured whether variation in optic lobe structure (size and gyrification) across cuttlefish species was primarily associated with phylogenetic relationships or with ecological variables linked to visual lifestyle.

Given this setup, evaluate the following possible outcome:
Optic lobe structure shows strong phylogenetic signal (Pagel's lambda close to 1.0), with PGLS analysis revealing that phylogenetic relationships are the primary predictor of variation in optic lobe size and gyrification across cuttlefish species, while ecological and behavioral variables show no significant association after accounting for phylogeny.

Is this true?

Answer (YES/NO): NO